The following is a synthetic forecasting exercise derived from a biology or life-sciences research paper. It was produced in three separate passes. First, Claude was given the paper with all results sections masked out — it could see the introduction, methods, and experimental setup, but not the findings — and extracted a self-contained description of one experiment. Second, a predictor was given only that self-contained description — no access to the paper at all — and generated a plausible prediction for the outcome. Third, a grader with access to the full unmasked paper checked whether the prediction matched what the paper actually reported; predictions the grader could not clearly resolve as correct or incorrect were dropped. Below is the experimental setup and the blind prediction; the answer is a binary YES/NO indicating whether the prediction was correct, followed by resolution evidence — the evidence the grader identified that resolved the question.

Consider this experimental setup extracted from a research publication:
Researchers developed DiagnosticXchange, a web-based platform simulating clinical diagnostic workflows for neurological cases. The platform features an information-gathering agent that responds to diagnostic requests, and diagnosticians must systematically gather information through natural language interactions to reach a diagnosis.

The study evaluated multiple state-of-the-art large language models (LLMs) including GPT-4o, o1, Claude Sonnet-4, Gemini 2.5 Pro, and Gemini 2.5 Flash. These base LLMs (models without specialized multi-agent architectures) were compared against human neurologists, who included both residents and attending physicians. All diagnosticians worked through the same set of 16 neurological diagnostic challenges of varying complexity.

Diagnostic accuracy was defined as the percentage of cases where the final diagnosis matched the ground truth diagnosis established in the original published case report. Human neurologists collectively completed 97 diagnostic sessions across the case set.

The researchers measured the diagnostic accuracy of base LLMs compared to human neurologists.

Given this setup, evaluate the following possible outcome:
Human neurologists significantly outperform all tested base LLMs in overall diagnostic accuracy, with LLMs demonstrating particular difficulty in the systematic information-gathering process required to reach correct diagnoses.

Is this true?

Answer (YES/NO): NO